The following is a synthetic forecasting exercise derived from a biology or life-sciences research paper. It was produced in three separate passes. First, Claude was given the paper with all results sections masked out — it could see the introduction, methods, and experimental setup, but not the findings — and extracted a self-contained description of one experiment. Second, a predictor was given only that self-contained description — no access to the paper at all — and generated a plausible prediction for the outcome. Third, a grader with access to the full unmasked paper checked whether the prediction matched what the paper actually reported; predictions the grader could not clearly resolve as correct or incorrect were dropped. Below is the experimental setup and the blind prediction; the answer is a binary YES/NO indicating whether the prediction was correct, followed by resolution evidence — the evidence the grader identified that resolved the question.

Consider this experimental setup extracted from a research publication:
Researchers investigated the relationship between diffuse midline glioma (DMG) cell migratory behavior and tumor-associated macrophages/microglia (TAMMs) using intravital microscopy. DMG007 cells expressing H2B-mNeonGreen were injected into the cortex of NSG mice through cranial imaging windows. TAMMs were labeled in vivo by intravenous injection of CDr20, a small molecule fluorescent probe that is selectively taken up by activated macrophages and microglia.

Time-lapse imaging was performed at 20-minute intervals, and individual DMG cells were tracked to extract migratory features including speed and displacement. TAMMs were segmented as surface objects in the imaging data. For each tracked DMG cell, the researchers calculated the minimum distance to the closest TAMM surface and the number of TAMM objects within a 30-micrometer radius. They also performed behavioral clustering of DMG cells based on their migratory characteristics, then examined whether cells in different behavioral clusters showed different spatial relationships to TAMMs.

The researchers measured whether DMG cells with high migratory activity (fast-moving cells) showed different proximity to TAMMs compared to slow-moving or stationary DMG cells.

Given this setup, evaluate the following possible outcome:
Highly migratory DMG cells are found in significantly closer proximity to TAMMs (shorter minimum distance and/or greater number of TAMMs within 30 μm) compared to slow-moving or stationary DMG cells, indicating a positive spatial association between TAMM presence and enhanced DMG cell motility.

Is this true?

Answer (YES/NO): YES